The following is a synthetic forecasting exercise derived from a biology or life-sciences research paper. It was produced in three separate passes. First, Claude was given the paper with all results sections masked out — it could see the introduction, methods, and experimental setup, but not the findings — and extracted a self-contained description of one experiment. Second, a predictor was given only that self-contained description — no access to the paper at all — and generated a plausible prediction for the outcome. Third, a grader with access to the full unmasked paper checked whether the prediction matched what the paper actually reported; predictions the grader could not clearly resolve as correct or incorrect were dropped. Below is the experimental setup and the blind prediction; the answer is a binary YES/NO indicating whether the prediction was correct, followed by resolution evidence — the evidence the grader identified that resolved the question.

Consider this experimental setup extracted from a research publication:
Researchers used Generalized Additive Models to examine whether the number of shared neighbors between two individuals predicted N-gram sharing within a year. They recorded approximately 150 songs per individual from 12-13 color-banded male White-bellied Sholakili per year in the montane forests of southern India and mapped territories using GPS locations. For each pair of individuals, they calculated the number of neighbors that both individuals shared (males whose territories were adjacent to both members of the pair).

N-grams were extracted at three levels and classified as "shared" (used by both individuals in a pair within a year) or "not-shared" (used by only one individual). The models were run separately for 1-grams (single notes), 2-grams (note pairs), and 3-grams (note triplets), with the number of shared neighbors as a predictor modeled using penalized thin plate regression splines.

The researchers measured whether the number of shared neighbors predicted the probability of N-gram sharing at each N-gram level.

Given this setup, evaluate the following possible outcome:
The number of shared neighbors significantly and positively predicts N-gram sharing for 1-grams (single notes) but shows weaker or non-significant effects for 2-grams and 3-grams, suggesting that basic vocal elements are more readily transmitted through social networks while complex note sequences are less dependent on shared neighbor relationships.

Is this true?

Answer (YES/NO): YES